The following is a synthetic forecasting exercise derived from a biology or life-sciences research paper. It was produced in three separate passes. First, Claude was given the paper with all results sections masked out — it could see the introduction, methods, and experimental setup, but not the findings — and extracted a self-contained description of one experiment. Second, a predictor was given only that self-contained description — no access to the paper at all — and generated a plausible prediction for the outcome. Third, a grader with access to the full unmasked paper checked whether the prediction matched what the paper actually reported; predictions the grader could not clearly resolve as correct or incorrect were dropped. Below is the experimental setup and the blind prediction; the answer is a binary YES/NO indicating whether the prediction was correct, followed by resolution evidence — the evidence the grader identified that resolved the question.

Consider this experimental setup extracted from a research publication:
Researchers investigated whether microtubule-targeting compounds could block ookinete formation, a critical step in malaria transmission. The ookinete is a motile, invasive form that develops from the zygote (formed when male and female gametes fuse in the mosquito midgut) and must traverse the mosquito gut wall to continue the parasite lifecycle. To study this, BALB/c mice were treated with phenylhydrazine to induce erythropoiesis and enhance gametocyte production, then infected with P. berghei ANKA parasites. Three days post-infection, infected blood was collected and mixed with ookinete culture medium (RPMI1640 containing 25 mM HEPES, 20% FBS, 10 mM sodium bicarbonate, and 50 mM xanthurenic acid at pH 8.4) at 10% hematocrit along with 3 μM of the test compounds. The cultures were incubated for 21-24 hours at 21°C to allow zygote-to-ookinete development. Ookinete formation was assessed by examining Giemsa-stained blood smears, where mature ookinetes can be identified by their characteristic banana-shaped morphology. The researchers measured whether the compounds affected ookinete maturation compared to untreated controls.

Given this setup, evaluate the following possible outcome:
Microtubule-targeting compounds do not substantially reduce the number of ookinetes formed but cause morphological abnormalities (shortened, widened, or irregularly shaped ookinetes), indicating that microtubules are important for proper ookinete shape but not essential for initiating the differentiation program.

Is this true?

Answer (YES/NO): NO